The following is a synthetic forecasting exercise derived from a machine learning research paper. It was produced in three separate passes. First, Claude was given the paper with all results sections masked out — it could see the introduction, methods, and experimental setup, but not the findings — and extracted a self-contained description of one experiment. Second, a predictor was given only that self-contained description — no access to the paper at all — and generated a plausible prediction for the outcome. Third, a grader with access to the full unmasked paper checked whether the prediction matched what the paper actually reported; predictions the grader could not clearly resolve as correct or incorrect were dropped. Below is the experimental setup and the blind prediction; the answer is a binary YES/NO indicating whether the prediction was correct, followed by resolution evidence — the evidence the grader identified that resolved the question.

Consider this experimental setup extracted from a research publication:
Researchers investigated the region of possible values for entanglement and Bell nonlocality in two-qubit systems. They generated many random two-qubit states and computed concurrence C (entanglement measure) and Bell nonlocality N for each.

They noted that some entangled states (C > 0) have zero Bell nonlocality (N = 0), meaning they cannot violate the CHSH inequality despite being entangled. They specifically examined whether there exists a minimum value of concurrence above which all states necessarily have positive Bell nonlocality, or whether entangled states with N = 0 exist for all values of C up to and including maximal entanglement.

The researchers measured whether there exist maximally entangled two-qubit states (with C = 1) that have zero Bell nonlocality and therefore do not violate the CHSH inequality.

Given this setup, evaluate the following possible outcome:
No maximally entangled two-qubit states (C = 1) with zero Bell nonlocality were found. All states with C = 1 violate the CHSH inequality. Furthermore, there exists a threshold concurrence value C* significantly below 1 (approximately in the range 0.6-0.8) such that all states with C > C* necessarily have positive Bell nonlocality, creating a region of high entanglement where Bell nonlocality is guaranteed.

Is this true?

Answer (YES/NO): YES